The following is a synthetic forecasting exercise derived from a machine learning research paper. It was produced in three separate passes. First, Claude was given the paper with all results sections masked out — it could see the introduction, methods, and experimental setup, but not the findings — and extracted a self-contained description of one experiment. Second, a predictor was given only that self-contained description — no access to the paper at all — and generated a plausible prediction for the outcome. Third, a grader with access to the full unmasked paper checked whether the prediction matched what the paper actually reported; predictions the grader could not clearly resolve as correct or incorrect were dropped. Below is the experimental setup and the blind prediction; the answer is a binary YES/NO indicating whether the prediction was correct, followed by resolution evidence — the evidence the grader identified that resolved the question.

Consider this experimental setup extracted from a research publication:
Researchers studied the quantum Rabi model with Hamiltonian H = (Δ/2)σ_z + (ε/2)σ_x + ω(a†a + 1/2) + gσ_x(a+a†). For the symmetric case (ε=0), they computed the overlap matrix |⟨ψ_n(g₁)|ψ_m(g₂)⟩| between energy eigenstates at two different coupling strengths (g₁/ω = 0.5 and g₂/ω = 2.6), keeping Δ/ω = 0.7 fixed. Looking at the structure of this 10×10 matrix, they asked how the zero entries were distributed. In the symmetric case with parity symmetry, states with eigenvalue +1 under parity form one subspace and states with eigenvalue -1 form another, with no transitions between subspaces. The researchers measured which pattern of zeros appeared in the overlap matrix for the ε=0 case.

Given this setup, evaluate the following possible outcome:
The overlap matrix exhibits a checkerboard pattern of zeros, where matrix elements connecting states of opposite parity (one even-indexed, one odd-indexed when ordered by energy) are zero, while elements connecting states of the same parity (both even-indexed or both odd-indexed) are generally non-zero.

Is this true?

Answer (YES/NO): NO